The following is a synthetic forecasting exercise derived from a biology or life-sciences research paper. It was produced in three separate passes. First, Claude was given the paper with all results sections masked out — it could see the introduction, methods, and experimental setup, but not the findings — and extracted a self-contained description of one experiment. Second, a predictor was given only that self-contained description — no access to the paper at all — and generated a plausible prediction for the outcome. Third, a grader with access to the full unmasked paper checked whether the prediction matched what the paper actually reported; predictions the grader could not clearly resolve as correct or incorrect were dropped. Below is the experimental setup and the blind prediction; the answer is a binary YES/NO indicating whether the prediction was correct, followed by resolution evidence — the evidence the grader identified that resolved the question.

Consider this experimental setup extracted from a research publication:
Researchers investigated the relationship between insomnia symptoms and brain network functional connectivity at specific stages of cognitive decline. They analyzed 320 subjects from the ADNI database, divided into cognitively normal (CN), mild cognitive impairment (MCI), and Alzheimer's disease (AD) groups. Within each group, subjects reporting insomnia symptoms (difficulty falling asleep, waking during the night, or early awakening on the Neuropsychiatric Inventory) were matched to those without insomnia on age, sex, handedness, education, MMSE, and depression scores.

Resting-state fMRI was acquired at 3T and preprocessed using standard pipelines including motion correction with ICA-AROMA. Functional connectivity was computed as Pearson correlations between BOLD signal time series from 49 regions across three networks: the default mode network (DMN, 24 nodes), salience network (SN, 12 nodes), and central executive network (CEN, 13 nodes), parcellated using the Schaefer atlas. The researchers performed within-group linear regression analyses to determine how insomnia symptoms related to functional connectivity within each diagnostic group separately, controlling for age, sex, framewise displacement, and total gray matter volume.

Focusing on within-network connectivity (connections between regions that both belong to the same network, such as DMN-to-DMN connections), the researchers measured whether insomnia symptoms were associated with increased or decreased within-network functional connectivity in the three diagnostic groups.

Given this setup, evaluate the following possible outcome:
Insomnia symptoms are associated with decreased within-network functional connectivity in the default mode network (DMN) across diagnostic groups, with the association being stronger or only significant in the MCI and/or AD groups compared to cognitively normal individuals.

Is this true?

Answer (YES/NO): NO